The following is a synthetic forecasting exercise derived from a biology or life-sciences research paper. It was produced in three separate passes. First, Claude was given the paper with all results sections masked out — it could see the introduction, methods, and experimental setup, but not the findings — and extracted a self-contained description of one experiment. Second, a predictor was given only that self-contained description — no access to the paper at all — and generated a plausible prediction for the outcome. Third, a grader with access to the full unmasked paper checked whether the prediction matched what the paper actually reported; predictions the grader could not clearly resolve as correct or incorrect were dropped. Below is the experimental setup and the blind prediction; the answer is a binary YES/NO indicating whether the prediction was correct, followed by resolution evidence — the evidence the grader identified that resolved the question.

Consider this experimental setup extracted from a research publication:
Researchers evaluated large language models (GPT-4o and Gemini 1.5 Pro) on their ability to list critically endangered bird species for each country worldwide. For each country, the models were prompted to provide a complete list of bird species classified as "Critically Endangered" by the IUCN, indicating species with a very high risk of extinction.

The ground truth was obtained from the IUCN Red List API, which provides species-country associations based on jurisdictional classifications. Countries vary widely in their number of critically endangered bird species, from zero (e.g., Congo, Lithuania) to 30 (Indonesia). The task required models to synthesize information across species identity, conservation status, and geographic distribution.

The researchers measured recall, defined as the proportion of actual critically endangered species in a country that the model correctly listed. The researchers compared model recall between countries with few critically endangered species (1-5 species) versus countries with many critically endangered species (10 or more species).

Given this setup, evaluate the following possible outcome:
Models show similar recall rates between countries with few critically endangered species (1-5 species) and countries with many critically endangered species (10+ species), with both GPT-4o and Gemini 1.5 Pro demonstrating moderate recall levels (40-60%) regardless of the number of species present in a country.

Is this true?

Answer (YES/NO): NO